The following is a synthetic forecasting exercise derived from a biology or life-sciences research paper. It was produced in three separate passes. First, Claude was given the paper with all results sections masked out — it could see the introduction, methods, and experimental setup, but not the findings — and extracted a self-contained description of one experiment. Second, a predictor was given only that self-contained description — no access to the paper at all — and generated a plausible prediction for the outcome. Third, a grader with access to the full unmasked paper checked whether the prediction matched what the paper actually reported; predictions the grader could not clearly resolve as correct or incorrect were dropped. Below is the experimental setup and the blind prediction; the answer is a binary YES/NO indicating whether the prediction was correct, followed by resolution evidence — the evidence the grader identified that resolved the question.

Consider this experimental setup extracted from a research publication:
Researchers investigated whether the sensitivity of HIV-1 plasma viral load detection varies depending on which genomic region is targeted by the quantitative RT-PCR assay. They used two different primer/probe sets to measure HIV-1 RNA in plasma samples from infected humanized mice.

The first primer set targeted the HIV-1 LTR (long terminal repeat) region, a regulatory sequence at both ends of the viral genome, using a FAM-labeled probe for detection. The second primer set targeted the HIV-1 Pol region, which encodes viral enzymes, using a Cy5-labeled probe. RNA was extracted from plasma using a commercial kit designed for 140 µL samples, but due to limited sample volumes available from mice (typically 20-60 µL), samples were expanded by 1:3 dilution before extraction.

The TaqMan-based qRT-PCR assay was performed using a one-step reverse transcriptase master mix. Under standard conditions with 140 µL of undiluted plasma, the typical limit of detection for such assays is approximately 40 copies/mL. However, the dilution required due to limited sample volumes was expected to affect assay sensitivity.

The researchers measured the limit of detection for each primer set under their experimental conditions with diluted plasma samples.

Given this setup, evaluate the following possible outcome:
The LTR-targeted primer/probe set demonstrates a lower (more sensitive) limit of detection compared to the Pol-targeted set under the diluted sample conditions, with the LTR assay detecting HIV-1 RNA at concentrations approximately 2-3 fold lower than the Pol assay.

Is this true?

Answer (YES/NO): NO